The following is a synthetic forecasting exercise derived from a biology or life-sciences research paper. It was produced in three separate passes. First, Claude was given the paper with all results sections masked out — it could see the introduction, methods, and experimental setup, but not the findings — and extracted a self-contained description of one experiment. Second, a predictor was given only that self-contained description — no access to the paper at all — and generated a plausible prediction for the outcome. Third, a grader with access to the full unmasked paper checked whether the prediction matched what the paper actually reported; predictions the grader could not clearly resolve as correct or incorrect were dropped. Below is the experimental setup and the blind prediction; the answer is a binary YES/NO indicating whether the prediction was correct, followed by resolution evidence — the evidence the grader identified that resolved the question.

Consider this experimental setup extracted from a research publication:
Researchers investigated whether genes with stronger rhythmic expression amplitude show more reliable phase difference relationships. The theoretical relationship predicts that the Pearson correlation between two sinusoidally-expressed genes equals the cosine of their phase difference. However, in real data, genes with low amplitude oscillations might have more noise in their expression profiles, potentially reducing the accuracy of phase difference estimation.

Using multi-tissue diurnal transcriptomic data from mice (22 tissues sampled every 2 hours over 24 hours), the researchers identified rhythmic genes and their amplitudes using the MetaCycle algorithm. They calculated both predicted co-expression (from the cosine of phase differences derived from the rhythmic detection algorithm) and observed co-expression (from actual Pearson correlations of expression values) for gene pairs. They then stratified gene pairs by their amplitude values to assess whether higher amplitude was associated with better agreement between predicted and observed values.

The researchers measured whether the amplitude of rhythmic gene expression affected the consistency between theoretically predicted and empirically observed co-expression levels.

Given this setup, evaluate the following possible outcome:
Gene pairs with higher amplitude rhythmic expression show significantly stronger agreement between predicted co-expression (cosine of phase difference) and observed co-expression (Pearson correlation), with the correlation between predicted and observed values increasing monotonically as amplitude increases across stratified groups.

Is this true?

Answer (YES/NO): YES